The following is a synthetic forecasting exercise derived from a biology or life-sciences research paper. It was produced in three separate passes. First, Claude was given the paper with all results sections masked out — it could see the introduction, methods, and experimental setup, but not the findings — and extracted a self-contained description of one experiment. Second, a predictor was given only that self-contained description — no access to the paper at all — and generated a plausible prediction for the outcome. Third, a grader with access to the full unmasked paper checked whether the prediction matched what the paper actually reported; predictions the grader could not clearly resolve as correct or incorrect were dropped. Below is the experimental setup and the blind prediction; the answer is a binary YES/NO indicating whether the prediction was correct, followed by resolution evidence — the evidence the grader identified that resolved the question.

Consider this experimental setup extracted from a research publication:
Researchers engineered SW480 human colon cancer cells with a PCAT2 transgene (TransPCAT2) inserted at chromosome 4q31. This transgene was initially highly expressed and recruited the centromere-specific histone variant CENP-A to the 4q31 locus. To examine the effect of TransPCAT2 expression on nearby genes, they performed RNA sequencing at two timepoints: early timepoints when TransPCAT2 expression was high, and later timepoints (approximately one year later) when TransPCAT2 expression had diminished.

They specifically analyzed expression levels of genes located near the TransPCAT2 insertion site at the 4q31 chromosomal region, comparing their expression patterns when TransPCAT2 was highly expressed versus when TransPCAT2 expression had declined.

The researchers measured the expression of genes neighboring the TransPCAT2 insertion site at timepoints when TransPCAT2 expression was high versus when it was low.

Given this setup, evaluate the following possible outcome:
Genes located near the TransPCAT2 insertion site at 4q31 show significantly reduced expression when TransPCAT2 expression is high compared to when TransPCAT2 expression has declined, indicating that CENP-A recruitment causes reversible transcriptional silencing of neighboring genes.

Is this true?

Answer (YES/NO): YES